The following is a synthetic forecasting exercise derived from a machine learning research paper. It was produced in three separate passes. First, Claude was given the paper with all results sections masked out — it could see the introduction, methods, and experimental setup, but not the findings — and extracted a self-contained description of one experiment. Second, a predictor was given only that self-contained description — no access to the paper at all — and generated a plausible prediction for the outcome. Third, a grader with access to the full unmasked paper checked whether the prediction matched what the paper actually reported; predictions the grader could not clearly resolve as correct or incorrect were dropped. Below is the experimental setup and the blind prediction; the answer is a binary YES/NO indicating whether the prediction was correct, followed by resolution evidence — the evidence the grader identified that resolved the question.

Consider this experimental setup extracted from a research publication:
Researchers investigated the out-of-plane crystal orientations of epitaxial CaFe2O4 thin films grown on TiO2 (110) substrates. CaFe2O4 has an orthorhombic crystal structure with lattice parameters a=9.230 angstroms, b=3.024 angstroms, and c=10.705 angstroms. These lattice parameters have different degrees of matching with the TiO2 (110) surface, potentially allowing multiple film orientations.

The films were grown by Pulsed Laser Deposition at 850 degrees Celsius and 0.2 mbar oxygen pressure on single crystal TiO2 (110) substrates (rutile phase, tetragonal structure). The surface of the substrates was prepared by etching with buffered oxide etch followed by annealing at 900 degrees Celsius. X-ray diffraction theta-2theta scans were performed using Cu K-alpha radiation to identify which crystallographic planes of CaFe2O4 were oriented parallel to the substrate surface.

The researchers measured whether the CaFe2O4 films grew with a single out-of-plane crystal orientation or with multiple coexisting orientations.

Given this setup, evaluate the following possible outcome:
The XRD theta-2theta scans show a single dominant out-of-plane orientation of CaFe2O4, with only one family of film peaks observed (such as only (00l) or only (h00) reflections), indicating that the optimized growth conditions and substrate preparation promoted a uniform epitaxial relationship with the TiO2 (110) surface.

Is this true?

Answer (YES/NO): NO